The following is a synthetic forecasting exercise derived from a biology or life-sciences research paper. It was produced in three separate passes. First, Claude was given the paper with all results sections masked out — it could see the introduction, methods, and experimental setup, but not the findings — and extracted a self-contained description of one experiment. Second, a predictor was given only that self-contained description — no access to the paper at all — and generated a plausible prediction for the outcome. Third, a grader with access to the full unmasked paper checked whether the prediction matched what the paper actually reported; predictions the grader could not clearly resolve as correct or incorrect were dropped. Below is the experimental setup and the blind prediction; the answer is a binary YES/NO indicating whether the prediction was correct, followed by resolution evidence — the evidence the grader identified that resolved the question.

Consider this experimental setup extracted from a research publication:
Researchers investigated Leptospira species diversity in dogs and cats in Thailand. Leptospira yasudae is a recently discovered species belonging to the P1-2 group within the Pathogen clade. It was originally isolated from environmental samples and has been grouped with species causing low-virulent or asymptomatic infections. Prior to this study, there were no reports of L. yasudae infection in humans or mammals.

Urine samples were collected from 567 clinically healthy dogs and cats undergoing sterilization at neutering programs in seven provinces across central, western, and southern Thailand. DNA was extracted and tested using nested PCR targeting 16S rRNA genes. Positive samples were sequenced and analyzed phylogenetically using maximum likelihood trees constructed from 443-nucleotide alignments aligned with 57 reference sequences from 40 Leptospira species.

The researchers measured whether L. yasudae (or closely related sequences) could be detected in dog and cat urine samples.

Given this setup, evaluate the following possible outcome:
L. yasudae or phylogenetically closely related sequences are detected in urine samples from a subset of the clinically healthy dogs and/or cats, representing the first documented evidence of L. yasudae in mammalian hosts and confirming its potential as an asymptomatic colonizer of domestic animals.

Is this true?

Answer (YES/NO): YES